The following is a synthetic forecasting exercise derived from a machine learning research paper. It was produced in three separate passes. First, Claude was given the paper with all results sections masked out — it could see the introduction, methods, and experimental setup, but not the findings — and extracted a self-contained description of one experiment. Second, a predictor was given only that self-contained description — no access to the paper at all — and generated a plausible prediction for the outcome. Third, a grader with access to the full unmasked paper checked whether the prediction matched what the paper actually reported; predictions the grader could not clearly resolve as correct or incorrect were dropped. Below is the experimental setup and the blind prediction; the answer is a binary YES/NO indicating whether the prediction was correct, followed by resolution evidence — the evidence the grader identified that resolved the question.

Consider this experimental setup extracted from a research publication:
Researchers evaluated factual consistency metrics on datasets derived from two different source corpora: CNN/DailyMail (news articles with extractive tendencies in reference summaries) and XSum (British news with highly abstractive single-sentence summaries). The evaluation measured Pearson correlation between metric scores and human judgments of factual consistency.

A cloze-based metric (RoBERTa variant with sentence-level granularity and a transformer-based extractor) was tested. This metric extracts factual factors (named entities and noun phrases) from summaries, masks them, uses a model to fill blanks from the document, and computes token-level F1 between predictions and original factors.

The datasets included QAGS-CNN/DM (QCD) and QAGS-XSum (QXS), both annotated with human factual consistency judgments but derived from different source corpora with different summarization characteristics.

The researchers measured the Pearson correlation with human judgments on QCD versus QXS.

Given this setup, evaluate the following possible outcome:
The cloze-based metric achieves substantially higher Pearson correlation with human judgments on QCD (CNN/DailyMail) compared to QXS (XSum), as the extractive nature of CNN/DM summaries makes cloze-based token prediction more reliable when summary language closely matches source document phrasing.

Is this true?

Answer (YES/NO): YES